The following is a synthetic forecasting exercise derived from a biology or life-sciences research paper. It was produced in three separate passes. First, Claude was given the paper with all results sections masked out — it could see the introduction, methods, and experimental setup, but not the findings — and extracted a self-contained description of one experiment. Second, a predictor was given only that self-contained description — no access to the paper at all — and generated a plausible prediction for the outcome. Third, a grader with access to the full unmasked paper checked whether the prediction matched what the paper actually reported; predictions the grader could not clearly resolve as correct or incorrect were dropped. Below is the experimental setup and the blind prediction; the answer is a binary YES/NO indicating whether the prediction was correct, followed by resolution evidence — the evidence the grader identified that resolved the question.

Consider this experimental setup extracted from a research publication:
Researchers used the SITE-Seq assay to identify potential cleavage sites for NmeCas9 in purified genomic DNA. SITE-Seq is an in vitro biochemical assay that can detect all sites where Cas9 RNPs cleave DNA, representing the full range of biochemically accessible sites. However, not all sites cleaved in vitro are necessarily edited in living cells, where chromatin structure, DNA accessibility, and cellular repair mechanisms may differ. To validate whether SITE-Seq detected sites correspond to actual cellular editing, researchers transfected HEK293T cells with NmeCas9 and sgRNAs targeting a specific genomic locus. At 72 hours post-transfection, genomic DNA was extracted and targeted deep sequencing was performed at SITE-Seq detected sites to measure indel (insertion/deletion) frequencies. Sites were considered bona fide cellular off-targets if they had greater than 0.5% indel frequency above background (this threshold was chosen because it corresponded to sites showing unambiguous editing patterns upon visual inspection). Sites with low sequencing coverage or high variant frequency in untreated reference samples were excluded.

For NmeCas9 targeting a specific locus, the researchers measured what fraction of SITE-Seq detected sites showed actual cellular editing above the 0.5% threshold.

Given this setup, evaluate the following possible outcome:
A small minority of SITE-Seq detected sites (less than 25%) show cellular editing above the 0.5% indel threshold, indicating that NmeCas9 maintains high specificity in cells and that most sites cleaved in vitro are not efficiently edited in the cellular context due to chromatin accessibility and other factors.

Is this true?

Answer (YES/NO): YES